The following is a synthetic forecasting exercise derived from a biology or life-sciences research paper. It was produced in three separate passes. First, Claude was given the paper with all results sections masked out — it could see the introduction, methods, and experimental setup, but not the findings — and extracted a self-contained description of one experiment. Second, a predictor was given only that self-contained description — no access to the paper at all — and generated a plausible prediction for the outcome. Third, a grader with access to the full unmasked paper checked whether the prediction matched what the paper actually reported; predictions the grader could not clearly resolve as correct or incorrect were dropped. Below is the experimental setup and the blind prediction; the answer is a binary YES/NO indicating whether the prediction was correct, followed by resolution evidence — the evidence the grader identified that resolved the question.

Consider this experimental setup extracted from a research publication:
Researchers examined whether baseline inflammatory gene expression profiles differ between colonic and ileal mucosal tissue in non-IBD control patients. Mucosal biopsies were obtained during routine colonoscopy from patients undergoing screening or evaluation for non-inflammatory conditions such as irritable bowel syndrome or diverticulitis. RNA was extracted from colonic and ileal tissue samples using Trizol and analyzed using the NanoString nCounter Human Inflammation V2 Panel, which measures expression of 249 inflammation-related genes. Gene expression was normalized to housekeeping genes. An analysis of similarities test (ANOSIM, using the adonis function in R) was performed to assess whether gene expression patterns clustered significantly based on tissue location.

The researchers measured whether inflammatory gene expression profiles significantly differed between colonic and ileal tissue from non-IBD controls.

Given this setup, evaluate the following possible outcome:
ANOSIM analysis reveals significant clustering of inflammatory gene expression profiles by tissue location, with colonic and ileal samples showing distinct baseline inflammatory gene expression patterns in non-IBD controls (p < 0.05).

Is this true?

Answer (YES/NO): YES